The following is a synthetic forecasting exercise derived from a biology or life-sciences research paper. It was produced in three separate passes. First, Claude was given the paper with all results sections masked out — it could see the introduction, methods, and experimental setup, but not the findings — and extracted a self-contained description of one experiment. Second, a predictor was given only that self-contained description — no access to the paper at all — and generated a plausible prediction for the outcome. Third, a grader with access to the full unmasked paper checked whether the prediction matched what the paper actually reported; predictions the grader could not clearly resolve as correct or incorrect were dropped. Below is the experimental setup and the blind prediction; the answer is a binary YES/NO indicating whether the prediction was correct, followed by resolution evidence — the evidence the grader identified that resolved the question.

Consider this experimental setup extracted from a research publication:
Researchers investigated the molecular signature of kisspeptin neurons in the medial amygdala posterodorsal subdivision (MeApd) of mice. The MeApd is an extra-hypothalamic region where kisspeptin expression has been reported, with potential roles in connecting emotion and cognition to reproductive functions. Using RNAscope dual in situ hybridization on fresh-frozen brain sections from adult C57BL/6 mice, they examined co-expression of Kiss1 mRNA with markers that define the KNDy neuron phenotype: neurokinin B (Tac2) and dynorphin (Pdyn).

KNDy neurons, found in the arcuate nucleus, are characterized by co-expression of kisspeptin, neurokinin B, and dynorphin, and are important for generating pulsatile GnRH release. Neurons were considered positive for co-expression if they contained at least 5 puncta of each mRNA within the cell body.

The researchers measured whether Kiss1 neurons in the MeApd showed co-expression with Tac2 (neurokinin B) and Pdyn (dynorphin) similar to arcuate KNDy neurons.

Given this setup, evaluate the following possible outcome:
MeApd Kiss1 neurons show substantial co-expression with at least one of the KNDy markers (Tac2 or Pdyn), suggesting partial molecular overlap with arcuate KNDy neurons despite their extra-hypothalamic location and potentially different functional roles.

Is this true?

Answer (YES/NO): NO